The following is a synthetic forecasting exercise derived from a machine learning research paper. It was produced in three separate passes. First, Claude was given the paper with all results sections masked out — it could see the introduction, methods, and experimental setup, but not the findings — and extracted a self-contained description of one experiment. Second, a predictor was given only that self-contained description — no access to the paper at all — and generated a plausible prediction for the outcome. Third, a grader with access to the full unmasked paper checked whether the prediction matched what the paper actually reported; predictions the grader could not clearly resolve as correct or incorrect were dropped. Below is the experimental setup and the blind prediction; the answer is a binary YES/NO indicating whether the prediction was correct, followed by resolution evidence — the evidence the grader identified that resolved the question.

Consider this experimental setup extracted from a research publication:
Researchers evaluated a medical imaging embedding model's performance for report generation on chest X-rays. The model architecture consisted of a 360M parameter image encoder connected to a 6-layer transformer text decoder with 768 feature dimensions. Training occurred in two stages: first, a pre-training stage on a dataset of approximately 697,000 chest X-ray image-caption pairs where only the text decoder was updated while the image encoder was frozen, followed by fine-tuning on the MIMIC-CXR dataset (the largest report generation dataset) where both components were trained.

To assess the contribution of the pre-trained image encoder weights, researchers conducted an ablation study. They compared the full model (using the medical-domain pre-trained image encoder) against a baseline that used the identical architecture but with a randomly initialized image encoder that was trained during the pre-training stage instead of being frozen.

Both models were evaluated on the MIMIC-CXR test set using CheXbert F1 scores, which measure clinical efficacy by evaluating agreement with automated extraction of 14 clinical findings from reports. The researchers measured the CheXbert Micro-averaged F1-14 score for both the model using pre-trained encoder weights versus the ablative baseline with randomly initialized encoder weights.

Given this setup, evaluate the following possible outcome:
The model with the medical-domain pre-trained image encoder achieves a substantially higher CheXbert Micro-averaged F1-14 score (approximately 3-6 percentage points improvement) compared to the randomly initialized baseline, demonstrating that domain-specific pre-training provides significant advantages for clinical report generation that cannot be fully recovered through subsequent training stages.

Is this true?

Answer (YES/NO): YES